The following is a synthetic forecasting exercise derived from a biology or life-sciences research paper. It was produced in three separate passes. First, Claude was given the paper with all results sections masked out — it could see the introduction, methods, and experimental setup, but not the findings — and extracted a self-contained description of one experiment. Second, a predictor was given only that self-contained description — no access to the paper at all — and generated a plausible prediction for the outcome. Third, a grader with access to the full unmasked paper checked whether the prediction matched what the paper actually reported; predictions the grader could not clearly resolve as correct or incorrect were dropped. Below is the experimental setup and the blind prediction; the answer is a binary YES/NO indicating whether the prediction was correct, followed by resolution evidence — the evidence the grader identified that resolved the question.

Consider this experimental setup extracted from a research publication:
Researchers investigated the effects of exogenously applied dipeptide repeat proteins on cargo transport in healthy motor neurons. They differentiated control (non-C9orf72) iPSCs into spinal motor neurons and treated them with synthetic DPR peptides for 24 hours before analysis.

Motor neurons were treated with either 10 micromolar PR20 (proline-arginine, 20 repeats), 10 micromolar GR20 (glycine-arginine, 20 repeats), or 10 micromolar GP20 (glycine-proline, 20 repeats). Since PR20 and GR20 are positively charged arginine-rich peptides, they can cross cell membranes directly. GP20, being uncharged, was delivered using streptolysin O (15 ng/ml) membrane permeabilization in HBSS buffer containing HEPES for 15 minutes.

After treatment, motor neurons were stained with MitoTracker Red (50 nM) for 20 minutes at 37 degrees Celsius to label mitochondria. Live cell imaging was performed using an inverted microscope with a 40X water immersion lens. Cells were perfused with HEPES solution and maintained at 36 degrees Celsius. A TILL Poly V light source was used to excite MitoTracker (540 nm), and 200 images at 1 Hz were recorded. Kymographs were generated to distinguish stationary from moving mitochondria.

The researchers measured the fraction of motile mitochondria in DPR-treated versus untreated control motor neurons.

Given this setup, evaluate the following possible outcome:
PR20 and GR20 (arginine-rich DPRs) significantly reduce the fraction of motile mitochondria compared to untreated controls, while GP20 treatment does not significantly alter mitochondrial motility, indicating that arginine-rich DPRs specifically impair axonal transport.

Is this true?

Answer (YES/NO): YES